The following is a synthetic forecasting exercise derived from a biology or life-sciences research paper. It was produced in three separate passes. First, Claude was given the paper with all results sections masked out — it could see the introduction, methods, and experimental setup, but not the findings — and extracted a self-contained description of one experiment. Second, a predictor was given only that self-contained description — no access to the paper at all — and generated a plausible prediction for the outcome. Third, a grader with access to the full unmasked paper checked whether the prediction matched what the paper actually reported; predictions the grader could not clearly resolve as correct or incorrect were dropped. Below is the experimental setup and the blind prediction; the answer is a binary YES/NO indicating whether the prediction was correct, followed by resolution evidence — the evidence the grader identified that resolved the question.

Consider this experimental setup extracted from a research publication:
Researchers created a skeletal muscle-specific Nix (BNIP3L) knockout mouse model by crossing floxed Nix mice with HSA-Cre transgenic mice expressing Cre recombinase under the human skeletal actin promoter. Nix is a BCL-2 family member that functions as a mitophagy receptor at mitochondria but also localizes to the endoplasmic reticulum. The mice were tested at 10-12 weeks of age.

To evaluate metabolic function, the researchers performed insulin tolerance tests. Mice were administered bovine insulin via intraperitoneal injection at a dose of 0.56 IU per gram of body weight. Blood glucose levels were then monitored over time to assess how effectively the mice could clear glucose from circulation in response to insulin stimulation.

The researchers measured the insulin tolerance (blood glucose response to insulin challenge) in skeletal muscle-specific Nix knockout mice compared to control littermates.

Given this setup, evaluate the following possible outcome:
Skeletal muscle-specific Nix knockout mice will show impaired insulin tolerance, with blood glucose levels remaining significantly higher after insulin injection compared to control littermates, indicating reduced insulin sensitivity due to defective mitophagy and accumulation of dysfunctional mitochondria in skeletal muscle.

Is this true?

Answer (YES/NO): NO